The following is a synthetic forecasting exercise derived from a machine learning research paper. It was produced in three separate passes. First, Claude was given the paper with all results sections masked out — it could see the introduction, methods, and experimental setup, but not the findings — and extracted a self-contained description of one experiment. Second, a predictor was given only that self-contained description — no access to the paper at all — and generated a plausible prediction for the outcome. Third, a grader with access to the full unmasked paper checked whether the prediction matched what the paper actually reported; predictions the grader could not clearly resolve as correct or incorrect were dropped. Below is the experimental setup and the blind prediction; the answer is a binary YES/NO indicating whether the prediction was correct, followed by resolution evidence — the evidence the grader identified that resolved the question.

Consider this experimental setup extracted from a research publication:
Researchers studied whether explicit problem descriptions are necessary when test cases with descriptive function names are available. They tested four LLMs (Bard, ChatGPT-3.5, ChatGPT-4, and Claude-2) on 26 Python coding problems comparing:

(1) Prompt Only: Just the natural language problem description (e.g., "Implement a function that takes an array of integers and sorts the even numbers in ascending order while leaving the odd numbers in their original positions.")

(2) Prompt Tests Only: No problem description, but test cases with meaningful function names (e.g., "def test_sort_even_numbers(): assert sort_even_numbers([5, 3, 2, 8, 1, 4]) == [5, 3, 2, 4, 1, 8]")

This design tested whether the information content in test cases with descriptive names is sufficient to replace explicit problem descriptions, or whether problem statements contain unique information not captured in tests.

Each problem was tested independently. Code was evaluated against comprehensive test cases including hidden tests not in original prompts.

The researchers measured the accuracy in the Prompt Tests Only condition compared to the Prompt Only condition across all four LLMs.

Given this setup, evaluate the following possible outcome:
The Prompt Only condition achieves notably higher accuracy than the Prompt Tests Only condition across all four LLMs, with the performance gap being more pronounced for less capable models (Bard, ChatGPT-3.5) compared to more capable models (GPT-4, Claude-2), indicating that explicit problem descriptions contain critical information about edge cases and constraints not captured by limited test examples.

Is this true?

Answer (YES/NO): NO